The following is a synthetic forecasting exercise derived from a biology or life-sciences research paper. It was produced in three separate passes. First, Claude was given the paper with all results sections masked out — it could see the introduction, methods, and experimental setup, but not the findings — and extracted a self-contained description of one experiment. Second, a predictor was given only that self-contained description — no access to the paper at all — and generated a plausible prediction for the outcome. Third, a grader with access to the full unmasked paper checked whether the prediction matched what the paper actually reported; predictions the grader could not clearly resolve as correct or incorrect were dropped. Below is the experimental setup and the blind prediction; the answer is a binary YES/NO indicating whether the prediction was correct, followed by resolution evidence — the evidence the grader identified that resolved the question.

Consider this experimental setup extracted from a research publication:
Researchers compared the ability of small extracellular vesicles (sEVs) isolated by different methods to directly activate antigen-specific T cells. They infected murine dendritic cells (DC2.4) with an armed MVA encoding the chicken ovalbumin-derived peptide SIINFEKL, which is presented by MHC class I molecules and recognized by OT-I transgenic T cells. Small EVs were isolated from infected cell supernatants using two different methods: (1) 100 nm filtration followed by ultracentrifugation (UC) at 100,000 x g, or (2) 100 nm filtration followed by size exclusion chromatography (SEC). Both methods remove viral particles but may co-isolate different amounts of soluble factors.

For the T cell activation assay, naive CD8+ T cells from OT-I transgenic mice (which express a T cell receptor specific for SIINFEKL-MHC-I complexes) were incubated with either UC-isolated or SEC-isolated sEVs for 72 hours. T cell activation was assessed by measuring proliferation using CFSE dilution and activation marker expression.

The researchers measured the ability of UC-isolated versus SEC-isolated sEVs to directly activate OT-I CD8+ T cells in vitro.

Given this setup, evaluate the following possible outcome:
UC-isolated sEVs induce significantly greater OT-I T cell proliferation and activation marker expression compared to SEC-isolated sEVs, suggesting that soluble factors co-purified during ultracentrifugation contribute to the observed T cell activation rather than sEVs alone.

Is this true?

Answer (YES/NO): YES